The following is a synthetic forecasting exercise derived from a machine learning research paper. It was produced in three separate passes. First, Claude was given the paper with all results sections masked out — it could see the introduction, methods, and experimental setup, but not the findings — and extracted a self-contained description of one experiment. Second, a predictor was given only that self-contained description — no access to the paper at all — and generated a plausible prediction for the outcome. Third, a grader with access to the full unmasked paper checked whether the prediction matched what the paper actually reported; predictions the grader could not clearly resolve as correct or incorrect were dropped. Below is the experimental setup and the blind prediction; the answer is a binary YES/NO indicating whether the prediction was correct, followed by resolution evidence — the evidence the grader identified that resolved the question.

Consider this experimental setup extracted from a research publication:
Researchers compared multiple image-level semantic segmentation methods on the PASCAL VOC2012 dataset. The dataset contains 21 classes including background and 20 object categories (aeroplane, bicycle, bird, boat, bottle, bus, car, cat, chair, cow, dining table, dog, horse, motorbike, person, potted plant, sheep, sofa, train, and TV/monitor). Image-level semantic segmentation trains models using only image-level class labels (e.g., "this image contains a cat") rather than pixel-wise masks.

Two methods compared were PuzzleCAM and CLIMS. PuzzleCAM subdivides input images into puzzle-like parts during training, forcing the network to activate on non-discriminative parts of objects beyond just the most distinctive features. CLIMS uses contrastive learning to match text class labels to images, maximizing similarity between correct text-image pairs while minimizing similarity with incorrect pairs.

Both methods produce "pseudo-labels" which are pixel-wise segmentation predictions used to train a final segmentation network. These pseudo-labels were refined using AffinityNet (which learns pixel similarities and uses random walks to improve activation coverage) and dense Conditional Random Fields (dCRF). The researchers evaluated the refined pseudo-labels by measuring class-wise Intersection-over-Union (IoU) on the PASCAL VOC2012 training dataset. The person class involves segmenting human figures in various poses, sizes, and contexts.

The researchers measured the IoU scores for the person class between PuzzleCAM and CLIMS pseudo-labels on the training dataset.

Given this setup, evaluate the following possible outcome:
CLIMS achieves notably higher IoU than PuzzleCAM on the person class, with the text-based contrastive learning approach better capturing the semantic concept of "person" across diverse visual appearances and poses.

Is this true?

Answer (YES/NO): YES